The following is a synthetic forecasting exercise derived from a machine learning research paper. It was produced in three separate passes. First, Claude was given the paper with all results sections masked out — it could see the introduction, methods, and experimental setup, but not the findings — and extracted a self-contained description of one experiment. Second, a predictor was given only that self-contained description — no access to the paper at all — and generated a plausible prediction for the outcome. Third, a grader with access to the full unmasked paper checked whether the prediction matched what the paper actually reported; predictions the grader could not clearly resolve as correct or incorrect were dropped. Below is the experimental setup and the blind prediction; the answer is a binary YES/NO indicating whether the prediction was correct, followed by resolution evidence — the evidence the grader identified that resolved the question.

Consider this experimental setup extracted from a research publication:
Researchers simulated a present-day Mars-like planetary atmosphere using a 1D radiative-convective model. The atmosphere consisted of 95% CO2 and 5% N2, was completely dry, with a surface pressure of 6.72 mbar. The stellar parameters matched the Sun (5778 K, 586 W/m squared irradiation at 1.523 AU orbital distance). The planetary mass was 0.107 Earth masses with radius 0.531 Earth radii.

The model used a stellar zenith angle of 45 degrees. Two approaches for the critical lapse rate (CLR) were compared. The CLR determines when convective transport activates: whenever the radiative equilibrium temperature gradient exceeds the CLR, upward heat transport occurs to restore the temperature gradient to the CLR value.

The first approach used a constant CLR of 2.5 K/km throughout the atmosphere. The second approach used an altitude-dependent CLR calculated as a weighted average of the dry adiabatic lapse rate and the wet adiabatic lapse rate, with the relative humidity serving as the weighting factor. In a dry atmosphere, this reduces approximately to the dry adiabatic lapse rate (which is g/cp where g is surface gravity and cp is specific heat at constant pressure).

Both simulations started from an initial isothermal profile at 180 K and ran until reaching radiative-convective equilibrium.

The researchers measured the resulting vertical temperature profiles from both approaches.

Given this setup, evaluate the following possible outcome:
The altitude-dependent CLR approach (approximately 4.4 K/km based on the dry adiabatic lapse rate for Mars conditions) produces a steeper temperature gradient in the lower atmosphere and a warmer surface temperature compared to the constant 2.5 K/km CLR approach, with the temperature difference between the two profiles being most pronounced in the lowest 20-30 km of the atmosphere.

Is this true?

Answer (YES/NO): NO